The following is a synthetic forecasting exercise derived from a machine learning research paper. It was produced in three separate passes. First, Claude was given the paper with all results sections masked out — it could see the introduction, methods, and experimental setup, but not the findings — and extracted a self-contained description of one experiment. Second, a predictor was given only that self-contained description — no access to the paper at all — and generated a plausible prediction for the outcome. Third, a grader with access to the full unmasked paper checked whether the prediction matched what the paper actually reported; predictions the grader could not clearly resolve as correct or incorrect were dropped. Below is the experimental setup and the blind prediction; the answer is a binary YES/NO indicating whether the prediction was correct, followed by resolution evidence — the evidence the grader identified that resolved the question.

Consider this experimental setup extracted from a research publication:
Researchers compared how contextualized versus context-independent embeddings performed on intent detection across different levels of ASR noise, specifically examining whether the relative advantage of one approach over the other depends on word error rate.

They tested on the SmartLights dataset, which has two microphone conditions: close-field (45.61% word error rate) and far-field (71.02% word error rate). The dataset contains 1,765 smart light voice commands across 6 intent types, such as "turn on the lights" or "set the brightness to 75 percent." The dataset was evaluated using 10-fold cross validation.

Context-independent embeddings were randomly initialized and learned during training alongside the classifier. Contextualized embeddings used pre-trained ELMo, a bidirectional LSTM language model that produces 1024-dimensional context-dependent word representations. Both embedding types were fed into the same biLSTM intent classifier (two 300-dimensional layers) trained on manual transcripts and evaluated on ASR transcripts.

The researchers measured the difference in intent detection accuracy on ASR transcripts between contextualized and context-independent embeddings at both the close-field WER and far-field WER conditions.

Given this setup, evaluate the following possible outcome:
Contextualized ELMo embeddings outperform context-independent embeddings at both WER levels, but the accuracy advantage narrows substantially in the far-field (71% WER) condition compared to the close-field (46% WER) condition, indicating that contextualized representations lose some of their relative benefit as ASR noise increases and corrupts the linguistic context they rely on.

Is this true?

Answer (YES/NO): NO